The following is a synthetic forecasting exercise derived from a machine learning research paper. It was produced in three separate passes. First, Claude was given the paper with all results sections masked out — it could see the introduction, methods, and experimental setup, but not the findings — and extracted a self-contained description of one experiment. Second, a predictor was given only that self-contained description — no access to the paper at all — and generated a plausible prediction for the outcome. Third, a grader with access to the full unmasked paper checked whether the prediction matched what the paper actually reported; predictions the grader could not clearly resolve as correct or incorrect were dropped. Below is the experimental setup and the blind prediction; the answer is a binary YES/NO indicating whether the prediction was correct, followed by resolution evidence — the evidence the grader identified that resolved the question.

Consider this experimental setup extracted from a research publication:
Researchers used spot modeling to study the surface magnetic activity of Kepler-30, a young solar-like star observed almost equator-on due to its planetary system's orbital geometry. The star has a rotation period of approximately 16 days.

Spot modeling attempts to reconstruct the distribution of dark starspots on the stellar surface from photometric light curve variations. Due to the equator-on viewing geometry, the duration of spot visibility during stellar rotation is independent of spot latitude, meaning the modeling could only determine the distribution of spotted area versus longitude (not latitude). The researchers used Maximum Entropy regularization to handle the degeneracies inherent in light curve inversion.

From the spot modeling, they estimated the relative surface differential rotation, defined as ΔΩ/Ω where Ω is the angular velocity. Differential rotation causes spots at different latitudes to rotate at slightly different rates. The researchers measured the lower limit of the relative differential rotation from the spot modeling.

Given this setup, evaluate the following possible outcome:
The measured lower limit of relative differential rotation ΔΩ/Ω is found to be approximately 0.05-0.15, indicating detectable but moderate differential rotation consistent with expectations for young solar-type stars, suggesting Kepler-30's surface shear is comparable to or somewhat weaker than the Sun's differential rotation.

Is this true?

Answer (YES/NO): NO